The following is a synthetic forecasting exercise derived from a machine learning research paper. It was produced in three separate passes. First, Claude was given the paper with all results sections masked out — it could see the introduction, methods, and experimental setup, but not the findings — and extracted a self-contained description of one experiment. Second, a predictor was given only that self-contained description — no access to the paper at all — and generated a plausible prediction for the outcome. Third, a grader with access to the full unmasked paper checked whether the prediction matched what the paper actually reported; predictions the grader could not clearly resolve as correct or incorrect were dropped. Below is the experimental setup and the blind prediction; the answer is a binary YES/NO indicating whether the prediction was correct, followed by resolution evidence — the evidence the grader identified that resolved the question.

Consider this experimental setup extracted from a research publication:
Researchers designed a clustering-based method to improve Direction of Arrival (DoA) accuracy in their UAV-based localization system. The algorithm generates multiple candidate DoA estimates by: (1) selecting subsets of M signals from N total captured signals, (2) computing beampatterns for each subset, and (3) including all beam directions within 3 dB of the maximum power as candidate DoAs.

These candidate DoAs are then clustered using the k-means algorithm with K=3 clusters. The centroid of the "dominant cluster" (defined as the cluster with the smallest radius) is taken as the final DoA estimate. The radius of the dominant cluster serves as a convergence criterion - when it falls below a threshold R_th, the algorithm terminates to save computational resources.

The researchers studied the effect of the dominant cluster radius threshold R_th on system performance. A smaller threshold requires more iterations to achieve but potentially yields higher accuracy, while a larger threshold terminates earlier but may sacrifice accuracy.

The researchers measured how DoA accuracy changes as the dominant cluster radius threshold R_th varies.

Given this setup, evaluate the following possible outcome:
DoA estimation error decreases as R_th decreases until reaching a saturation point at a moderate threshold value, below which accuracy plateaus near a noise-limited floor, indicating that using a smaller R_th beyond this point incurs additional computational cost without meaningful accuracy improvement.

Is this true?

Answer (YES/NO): YES